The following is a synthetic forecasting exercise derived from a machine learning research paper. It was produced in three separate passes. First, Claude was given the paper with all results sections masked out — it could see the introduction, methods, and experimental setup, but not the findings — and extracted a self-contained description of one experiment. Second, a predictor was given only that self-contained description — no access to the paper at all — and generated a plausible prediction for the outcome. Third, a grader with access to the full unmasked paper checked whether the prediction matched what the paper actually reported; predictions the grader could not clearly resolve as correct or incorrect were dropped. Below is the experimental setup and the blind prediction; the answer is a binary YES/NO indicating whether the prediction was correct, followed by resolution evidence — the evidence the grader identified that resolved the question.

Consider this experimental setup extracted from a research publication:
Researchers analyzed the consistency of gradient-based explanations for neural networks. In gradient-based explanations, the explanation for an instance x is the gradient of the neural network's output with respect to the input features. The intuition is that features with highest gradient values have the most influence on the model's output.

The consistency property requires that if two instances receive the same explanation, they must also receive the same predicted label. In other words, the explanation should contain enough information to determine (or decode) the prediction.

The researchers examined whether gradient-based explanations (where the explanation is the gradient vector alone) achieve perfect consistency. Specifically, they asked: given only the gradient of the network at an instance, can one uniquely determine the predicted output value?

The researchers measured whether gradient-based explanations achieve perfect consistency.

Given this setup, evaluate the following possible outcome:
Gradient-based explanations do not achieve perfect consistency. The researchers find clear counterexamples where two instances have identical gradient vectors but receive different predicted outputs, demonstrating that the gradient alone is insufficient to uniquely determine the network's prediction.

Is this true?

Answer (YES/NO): NO